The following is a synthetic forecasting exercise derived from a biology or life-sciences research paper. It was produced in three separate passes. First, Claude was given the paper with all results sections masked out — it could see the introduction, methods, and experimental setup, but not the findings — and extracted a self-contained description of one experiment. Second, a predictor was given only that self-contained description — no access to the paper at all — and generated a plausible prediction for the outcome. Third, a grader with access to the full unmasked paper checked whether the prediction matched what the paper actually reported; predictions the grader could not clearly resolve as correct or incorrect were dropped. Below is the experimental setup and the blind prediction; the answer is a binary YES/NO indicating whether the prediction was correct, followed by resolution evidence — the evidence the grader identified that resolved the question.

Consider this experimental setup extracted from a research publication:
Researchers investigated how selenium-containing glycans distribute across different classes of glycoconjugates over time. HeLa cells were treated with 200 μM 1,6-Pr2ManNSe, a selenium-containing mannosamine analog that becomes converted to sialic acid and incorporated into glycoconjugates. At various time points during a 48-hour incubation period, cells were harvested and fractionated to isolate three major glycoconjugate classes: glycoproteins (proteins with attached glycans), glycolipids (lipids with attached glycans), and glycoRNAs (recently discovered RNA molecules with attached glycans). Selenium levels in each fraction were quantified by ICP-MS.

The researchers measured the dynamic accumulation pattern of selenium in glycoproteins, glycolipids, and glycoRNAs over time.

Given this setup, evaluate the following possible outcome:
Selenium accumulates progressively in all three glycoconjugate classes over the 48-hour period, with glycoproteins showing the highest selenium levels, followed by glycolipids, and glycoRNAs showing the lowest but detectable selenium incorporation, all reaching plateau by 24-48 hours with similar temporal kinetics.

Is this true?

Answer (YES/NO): NO